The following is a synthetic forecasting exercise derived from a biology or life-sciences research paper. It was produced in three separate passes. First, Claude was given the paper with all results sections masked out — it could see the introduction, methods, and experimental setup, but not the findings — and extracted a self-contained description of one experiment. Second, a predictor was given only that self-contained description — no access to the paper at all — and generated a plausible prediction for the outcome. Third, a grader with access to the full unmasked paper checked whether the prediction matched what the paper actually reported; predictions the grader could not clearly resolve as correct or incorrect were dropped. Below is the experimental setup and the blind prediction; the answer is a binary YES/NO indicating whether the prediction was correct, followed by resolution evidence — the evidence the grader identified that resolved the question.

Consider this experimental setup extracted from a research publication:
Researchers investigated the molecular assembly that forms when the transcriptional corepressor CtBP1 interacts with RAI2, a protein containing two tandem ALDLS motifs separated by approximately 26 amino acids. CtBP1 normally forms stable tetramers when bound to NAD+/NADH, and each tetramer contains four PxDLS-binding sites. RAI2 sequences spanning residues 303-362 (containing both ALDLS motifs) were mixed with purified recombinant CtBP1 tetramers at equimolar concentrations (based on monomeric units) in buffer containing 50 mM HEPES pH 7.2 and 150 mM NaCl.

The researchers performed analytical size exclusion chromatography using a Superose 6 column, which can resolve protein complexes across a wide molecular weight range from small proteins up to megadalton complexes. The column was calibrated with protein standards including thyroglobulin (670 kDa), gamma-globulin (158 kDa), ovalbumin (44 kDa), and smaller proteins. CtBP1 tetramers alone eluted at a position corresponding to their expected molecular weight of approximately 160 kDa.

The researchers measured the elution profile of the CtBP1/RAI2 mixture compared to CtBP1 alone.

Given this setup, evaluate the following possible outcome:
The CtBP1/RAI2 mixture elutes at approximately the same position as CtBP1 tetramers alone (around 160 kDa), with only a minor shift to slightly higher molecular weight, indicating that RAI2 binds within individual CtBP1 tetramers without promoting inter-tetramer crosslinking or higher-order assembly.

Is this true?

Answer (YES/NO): NO